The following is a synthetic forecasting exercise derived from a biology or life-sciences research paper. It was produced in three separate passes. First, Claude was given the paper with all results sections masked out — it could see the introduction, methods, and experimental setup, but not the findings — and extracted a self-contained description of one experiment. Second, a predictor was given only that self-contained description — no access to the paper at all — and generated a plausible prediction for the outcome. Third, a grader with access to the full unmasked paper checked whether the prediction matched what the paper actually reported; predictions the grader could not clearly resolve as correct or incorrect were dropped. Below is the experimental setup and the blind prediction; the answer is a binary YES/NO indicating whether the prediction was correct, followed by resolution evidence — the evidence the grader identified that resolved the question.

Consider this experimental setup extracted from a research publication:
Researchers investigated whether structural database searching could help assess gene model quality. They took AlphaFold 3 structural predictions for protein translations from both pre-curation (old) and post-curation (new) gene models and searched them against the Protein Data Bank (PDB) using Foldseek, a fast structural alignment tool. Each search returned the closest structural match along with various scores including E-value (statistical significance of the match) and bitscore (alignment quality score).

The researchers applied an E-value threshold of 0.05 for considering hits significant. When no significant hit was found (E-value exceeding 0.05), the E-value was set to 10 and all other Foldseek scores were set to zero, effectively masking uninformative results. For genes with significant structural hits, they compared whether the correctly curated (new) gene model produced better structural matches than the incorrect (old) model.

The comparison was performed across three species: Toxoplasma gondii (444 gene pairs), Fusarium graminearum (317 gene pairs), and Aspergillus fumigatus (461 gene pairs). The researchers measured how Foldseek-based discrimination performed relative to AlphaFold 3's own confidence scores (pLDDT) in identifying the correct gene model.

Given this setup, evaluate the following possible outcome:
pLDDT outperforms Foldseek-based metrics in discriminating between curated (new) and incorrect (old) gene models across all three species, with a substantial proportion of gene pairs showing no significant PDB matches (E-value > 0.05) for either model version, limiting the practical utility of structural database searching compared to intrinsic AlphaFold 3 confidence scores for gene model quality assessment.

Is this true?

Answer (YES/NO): NO